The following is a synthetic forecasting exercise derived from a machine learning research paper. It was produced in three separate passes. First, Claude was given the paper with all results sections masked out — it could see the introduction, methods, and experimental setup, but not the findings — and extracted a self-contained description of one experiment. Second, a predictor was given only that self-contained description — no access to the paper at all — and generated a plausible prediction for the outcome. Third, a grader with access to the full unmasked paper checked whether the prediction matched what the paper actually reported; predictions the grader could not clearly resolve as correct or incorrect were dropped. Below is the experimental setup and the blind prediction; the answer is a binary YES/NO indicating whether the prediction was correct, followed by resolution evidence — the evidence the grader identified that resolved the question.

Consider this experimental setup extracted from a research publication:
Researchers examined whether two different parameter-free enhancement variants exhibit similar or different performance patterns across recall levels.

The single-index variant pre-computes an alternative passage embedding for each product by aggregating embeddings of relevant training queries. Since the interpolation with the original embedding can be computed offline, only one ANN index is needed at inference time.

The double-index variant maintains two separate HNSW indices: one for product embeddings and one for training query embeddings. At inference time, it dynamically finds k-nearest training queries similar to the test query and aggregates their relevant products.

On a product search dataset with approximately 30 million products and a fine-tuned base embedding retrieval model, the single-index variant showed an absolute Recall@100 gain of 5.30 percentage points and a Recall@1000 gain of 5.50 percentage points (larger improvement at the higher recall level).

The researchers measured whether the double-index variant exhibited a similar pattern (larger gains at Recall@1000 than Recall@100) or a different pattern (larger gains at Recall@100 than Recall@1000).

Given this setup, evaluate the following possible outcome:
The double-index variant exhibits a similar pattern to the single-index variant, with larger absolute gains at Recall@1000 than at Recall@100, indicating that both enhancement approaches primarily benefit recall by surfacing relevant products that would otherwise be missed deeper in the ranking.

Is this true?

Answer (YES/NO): NO